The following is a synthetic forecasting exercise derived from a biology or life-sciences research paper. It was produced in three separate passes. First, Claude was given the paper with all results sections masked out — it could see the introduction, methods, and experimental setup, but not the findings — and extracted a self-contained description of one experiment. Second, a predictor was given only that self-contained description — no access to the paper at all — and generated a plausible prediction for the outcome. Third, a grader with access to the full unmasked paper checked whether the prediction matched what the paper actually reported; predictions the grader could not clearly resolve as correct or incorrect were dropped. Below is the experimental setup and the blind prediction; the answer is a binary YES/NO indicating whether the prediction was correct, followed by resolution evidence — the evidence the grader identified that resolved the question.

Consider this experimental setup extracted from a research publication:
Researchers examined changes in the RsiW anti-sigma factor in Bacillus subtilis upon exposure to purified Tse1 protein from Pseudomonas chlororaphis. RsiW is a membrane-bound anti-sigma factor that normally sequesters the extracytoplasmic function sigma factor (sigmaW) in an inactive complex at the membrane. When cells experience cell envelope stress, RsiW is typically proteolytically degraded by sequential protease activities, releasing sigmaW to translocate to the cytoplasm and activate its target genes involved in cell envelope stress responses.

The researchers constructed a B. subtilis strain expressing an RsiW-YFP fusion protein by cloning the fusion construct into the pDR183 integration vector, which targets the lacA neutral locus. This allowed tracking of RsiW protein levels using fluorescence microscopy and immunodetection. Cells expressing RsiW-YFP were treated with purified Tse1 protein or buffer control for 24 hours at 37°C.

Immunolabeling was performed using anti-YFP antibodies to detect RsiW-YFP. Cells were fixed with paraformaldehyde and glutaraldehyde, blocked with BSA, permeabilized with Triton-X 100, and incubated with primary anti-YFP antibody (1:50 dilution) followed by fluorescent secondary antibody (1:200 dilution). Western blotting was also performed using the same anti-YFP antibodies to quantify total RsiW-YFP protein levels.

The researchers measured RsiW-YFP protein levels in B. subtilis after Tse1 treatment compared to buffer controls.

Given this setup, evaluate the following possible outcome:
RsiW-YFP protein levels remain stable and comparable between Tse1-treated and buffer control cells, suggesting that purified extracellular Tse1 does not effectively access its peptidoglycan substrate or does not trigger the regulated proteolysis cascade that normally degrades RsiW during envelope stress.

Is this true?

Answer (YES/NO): NO